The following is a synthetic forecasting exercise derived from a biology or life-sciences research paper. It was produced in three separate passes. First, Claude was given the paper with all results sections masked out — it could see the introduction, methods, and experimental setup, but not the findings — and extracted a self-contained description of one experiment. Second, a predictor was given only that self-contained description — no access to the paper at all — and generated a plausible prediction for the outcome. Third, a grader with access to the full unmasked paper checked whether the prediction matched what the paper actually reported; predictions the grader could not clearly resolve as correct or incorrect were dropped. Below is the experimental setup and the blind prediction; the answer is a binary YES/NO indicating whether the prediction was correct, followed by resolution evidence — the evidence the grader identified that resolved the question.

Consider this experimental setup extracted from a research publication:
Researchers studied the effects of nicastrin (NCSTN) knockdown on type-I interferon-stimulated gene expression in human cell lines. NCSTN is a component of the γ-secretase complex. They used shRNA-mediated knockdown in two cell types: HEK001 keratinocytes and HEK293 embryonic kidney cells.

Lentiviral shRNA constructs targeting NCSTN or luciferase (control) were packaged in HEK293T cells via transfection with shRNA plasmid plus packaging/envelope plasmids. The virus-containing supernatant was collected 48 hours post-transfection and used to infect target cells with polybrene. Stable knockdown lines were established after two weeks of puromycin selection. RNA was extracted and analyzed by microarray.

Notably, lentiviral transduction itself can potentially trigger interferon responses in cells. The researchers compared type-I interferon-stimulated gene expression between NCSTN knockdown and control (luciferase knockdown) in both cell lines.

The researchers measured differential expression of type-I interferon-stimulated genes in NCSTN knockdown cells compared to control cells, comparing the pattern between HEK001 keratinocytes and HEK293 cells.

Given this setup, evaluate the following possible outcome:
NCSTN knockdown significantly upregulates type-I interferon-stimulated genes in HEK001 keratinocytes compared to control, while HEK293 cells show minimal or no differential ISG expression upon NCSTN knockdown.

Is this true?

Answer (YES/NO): NO